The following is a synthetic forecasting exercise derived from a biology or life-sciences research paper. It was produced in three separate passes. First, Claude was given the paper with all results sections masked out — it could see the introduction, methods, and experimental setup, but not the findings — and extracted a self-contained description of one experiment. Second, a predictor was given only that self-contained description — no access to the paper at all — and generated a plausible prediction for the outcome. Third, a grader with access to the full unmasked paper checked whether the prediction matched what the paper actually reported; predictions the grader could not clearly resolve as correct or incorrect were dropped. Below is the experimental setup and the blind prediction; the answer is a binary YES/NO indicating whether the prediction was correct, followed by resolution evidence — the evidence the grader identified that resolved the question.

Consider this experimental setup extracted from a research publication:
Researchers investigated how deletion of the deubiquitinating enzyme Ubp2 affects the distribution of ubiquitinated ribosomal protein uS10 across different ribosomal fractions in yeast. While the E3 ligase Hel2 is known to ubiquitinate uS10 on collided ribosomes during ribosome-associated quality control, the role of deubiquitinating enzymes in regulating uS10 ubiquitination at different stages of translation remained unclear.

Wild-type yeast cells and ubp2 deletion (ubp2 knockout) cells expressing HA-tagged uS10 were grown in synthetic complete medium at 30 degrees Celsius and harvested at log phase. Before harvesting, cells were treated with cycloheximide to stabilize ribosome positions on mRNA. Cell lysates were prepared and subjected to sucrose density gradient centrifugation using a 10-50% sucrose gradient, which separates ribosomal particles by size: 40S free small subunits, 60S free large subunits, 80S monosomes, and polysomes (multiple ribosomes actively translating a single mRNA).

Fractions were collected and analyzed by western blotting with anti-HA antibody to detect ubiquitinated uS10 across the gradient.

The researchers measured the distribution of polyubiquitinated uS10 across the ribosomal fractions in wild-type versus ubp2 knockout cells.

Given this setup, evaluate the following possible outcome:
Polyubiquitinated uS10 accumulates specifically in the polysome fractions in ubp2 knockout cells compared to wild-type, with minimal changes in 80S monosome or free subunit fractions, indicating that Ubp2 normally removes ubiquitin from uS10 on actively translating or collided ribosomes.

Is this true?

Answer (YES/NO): NO